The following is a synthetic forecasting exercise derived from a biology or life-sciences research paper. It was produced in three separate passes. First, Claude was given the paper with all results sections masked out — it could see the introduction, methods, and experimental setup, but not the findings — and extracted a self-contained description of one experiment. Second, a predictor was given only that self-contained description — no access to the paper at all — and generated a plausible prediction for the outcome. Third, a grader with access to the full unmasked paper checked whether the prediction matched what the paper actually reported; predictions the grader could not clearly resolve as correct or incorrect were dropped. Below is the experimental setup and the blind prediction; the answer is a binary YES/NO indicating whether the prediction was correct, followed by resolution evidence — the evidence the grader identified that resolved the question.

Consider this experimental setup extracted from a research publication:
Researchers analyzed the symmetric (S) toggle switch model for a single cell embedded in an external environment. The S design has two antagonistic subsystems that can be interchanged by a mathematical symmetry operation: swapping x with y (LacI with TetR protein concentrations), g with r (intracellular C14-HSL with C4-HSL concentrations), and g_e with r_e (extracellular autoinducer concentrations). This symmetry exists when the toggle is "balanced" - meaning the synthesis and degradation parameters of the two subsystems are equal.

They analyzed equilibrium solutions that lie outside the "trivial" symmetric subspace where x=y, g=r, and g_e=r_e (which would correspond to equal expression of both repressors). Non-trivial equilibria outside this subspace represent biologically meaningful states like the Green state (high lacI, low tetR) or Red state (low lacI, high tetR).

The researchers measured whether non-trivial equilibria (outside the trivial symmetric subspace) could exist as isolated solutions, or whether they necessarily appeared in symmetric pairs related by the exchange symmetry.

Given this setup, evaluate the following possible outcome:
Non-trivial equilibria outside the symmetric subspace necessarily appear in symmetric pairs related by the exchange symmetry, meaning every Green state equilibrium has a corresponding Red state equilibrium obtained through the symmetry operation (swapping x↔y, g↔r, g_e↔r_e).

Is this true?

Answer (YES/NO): YES